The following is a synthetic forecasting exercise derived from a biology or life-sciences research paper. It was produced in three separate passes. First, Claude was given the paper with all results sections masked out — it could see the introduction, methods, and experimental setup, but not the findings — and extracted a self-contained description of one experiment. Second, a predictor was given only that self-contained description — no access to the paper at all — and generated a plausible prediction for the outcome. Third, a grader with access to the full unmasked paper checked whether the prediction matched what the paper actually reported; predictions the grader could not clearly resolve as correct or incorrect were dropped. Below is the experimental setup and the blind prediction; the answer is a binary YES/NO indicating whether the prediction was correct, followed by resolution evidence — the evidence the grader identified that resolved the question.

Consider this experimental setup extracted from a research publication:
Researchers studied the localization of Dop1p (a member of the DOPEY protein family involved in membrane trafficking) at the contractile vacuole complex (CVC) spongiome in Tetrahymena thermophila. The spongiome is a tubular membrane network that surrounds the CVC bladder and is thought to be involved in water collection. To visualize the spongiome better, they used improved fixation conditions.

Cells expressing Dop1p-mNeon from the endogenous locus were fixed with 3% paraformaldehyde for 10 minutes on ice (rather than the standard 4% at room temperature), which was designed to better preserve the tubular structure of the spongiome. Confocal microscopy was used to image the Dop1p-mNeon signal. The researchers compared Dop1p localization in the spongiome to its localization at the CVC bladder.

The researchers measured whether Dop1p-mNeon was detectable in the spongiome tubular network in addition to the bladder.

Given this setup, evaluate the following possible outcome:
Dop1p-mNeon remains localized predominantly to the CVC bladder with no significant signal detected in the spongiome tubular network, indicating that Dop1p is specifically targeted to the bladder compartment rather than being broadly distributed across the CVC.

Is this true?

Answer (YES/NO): NO